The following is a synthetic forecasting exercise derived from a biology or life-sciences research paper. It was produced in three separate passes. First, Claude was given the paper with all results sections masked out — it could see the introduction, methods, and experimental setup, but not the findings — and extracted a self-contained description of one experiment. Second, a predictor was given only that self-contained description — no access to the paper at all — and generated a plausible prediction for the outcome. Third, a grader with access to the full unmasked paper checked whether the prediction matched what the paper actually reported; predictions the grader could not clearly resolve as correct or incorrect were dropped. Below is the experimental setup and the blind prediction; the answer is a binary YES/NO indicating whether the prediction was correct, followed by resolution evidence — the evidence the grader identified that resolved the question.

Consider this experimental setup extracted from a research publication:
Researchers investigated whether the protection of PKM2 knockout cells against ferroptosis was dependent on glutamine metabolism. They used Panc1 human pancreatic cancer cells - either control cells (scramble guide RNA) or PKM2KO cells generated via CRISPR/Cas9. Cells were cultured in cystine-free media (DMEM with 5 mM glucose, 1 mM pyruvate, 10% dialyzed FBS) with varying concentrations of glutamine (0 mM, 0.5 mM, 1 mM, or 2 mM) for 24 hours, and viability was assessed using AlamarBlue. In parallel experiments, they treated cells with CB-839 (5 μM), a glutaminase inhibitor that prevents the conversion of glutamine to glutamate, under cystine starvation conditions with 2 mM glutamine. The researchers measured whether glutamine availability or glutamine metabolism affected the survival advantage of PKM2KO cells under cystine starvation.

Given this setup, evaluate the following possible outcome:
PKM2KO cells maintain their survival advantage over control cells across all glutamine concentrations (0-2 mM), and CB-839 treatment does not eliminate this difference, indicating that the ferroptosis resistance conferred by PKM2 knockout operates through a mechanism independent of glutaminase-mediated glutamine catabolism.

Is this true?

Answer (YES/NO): NO